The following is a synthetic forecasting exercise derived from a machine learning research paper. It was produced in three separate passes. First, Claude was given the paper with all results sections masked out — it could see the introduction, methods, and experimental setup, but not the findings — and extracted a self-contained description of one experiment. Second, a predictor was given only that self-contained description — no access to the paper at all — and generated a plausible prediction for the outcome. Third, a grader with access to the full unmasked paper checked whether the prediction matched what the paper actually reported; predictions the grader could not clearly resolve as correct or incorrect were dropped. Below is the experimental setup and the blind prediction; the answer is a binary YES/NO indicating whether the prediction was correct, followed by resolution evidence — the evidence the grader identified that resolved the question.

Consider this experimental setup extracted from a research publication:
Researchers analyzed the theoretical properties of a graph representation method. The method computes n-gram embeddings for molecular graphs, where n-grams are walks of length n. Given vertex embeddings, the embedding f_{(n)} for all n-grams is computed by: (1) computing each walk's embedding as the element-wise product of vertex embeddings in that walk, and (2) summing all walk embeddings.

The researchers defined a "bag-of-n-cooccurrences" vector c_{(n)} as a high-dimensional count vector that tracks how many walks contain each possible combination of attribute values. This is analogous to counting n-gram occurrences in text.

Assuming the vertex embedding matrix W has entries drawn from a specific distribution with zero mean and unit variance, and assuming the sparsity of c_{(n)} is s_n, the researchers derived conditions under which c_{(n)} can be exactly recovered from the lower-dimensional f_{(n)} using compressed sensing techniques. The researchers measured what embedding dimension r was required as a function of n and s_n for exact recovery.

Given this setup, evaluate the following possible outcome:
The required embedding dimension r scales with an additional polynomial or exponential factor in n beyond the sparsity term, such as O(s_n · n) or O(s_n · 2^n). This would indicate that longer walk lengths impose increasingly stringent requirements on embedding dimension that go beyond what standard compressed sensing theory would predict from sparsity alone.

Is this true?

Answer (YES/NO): YES